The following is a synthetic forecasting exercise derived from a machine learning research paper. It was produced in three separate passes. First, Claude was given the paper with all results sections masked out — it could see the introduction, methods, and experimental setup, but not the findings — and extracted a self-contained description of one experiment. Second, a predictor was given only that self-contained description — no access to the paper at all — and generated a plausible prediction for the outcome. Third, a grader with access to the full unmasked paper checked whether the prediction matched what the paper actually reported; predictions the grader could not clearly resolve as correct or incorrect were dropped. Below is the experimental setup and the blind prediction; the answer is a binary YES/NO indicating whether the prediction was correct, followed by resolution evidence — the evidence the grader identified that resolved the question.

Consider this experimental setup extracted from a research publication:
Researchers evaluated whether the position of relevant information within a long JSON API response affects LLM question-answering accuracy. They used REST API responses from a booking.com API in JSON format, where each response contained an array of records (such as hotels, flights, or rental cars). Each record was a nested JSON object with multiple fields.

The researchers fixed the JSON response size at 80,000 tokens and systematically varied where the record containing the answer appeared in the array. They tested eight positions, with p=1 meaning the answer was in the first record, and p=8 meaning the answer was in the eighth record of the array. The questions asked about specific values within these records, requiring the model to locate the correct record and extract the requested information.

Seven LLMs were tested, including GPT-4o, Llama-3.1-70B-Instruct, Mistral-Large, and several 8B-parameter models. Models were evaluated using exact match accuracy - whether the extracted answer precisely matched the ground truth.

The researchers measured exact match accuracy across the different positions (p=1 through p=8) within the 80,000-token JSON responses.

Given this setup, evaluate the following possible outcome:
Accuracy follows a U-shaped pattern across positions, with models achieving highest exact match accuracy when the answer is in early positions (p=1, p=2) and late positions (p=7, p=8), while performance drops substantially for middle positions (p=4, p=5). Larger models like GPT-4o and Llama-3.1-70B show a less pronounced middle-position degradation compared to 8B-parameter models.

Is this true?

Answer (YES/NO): NO